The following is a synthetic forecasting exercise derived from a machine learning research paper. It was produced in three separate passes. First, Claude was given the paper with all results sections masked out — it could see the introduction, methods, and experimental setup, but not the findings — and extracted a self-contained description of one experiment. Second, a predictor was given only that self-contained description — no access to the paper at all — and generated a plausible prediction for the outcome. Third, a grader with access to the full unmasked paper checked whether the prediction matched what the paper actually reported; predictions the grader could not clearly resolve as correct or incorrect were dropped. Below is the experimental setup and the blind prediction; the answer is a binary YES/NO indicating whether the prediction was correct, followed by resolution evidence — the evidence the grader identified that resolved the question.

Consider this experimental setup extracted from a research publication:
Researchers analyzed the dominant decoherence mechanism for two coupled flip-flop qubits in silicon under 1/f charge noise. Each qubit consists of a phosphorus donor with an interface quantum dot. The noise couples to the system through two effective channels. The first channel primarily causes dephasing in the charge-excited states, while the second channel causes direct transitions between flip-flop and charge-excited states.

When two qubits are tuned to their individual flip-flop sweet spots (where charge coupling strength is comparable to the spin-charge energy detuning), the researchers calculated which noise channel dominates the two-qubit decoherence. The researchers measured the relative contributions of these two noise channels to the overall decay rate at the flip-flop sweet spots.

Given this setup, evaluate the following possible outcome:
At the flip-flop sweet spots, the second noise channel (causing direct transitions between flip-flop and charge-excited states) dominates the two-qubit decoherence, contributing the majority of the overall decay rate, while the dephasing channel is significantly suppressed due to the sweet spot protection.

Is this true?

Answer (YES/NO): NO